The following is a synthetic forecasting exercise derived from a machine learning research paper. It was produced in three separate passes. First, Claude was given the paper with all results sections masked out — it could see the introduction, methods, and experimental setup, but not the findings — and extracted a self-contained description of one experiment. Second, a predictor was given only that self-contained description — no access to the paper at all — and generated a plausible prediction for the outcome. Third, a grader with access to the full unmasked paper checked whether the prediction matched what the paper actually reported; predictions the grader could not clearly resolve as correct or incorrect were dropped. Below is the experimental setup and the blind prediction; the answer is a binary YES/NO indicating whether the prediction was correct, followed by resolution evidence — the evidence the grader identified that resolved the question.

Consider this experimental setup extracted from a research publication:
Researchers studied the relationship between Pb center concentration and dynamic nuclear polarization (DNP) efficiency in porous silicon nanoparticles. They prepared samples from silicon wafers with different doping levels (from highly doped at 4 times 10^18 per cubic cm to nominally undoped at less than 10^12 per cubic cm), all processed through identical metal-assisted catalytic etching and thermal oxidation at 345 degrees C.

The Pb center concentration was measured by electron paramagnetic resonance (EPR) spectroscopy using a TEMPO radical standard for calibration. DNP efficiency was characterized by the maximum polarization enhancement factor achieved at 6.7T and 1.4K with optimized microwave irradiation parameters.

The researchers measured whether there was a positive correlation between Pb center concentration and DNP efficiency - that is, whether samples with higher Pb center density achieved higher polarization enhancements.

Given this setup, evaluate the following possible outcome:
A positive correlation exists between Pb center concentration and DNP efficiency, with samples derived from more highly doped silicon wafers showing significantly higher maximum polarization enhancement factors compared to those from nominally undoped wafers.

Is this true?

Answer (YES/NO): NO